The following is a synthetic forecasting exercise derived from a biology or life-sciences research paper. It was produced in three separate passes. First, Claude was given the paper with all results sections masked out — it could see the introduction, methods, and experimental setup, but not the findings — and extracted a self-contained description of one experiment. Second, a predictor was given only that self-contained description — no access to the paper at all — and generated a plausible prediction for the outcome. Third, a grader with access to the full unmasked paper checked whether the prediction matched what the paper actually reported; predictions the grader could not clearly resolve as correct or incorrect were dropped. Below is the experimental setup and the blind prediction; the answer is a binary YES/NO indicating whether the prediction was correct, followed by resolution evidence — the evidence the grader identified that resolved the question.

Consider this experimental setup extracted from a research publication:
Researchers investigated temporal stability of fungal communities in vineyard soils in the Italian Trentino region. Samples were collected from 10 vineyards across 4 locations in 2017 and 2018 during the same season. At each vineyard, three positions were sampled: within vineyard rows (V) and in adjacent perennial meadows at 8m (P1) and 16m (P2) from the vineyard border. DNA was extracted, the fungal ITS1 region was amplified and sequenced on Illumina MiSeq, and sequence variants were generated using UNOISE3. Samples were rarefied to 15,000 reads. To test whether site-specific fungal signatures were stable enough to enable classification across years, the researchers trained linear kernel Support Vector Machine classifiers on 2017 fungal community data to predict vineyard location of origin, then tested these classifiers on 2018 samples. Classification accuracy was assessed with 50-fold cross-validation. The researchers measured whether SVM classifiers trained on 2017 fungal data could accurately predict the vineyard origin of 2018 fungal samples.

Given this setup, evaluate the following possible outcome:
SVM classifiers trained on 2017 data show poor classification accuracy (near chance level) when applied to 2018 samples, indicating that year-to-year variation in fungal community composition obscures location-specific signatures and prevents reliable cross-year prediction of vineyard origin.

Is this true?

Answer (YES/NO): NO